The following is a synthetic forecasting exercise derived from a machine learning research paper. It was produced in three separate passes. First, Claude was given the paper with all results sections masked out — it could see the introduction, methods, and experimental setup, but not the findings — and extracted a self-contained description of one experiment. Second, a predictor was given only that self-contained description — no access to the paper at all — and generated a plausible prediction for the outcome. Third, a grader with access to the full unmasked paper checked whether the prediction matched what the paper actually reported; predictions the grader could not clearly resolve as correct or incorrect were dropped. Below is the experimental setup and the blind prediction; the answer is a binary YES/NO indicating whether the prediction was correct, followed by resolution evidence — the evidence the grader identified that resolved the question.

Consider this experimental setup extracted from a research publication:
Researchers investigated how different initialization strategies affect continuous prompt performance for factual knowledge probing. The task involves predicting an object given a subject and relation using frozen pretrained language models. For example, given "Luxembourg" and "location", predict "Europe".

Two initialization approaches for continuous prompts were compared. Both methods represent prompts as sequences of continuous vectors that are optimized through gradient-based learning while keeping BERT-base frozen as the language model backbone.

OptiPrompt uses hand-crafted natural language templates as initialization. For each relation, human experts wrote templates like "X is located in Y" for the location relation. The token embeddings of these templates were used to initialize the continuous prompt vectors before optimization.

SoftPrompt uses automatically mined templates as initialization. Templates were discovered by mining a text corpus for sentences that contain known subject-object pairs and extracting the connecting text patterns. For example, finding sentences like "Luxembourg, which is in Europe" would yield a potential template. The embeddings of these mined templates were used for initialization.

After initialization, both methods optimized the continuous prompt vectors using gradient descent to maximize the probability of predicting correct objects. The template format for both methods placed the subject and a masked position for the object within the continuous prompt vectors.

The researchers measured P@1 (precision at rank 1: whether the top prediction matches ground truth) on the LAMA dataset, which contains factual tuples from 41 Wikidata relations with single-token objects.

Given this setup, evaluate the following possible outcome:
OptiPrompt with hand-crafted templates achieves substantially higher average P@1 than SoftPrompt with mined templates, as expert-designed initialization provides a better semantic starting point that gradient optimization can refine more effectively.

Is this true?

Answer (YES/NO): NO